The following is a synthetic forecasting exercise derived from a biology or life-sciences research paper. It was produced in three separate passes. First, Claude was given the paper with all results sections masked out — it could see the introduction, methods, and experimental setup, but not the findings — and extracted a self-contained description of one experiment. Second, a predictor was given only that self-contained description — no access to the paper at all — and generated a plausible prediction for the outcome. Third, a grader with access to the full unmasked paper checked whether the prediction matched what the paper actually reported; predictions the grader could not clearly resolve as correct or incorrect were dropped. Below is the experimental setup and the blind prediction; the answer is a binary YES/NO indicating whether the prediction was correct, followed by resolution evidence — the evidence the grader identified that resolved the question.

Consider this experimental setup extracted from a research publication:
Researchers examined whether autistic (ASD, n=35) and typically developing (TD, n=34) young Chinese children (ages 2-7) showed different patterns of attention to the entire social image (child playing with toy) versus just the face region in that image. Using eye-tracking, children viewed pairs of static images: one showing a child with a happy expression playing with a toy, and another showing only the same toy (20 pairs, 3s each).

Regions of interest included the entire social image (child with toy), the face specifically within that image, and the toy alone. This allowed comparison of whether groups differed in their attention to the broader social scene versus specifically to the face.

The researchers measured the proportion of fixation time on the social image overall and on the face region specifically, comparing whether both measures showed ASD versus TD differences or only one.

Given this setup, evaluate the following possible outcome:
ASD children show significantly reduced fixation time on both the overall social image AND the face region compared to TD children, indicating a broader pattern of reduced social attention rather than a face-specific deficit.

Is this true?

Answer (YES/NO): NO